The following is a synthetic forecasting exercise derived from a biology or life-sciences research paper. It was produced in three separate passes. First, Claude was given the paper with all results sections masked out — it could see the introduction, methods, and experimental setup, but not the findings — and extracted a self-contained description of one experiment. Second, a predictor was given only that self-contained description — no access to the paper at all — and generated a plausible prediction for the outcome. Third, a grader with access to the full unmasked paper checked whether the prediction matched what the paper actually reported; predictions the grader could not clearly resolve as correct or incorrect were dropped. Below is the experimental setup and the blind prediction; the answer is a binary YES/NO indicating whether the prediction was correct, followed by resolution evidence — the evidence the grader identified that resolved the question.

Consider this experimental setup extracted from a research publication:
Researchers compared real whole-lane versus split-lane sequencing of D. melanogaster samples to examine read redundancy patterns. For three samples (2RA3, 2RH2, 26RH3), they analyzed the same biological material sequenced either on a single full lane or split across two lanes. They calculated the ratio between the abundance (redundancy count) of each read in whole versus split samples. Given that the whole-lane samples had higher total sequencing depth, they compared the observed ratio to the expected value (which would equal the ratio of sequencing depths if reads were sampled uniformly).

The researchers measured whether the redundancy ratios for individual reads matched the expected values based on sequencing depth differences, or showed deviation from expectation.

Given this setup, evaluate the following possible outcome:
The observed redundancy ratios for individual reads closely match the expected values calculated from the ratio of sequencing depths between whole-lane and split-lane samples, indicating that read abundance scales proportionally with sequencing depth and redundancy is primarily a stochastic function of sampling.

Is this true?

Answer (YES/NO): NO